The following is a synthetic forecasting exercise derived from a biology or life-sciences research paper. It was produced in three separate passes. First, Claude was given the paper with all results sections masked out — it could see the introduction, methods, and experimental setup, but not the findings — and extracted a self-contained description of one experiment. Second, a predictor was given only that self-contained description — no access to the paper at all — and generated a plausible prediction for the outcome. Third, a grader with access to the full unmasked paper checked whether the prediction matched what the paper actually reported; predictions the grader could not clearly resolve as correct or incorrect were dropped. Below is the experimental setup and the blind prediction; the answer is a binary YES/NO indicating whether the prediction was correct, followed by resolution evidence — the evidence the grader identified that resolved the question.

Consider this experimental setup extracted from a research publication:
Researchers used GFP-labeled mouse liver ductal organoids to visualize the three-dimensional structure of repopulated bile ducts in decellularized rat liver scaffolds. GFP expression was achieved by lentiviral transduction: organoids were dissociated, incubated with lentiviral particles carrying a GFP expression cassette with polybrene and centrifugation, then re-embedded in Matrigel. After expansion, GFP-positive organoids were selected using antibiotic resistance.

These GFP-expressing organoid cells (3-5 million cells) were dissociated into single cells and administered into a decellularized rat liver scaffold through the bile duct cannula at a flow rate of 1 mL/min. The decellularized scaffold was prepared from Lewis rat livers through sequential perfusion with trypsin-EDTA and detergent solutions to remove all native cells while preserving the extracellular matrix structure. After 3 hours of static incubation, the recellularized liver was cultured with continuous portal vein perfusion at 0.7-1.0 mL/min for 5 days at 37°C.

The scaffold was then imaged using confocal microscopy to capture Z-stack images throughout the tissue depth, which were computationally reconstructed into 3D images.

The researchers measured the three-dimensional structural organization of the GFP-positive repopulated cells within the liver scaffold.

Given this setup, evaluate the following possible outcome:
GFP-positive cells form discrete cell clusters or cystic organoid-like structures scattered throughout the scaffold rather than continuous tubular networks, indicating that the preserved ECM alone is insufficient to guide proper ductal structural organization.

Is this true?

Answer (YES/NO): NO